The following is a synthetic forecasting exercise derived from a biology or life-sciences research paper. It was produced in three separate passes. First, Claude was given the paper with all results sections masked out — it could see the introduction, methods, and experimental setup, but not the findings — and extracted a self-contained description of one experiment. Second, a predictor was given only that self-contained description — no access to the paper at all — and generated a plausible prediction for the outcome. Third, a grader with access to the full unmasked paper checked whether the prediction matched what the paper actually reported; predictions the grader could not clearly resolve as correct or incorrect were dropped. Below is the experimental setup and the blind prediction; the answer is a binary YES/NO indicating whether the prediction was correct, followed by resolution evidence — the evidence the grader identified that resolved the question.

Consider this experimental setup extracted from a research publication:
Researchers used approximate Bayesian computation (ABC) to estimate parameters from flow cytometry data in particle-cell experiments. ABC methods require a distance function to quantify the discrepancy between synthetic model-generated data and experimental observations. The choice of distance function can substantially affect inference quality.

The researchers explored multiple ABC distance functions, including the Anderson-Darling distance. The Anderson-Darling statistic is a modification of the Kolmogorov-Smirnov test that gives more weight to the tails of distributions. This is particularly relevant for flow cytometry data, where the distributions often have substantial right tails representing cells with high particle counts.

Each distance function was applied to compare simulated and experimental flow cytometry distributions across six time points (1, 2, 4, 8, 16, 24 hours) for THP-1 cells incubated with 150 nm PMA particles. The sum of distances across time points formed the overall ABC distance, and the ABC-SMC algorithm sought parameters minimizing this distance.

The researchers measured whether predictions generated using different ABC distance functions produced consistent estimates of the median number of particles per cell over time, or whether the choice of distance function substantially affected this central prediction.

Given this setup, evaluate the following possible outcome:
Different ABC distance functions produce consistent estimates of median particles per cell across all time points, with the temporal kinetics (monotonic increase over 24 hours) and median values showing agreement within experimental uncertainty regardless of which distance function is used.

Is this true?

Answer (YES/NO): YES